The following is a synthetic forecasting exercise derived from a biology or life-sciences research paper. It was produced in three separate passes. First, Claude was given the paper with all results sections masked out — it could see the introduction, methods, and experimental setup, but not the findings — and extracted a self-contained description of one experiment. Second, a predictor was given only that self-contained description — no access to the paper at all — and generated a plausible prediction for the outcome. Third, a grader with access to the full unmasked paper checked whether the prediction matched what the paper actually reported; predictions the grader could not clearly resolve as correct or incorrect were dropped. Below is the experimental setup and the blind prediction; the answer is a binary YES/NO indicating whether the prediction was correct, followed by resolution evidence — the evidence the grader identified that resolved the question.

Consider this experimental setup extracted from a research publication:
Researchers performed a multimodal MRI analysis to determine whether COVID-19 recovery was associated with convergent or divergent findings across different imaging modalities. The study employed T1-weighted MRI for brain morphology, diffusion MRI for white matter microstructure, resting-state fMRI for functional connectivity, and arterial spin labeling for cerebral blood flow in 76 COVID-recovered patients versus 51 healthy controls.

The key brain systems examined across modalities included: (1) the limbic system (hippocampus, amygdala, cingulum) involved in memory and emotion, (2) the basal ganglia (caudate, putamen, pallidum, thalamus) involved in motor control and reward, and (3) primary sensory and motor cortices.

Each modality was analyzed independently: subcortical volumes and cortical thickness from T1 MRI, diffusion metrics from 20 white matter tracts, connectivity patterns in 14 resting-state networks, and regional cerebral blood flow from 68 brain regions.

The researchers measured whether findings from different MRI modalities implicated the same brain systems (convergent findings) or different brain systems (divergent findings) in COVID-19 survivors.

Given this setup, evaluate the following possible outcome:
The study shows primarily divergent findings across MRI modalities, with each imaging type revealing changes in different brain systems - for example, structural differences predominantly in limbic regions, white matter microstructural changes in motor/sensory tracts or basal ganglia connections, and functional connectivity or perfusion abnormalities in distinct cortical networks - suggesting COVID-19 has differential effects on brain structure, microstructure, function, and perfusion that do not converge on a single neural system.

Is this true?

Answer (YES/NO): NO